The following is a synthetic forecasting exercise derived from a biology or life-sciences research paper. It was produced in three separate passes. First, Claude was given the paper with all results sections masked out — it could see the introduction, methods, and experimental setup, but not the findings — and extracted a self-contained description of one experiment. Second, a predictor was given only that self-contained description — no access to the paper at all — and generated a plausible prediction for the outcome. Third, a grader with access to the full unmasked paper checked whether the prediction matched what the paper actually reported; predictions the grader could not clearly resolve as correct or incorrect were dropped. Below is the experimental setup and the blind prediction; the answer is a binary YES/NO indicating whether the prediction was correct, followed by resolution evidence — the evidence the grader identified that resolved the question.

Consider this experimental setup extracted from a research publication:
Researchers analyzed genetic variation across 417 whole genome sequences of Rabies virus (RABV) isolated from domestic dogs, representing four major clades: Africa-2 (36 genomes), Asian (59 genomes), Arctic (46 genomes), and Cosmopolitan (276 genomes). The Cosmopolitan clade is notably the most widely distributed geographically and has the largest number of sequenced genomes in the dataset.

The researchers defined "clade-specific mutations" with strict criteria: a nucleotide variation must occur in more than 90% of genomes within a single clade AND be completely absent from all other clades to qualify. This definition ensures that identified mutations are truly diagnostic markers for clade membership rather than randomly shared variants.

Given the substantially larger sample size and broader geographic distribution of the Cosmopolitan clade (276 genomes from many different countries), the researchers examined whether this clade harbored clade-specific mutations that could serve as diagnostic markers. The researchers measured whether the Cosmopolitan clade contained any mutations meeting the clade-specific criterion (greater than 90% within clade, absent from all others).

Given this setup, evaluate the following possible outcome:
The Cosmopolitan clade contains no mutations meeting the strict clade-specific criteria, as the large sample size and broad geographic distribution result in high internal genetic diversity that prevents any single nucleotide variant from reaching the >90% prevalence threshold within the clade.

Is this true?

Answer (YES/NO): YES